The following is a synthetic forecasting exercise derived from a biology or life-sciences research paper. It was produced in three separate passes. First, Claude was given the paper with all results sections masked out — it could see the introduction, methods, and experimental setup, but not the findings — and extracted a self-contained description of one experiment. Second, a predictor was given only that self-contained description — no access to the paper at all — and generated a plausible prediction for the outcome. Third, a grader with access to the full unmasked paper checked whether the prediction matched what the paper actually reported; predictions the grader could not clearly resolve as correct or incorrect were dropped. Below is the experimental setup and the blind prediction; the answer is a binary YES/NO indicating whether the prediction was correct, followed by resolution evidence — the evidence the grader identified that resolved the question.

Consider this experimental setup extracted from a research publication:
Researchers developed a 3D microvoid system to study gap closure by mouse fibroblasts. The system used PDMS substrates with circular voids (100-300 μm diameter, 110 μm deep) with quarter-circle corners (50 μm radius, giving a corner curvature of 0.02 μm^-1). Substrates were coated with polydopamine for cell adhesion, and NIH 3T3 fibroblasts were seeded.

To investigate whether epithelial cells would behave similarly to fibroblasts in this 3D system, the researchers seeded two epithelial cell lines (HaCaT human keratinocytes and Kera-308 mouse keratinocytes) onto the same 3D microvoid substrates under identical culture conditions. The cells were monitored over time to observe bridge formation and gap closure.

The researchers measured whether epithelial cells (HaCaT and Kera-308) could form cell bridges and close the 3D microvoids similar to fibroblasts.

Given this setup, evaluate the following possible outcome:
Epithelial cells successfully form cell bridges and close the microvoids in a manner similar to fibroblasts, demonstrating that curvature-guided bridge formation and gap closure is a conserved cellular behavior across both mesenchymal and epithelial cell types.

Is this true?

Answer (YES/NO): NO